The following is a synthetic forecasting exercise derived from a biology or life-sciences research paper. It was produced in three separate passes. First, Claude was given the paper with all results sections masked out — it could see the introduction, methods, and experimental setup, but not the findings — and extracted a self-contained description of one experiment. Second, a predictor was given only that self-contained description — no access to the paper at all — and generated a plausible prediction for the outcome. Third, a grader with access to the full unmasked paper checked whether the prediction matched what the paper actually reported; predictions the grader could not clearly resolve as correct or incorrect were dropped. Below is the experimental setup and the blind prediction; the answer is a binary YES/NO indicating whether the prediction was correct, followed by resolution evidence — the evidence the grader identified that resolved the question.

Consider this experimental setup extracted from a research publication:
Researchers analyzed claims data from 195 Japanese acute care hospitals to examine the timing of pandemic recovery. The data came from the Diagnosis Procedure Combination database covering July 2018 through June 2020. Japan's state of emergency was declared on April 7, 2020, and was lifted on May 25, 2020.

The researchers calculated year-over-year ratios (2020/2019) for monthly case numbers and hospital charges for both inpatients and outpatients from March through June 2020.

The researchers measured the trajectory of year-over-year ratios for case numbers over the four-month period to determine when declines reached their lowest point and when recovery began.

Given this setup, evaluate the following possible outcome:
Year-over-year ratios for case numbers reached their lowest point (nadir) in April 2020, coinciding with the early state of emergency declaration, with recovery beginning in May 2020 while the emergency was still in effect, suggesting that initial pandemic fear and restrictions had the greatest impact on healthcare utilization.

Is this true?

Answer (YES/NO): NO